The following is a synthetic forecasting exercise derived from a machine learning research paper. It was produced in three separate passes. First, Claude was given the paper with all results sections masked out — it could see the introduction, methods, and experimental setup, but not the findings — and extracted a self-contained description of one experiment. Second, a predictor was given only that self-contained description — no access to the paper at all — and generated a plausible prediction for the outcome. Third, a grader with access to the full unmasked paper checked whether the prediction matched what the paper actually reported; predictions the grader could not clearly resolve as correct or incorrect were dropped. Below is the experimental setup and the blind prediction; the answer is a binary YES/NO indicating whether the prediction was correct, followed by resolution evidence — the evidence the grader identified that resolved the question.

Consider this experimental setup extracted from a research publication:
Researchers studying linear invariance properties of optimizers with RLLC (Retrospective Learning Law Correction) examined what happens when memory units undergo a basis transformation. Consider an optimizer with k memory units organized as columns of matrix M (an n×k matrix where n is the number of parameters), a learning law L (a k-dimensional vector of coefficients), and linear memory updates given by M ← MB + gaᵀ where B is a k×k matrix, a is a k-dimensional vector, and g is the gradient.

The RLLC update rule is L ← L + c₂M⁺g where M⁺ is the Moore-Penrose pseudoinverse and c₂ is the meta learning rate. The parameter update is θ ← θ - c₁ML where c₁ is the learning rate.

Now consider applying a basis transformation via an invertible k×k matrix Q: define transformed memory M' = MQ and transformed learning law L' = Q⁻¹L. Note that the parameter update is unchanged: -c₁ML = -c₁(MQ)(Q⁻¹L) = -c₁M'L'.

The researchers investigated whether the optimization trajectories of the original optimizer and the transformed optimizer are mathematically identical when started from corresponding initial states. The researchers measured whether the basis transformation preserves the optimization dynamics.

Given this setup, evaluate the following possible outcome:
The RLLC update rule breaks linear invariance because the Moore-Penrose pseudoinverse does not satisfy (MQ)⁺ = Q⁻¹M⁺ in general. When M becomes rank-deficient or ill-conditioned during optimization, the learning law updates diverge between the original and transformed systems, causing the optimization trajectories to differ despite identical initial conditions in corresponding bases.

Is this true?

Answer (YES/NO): NO